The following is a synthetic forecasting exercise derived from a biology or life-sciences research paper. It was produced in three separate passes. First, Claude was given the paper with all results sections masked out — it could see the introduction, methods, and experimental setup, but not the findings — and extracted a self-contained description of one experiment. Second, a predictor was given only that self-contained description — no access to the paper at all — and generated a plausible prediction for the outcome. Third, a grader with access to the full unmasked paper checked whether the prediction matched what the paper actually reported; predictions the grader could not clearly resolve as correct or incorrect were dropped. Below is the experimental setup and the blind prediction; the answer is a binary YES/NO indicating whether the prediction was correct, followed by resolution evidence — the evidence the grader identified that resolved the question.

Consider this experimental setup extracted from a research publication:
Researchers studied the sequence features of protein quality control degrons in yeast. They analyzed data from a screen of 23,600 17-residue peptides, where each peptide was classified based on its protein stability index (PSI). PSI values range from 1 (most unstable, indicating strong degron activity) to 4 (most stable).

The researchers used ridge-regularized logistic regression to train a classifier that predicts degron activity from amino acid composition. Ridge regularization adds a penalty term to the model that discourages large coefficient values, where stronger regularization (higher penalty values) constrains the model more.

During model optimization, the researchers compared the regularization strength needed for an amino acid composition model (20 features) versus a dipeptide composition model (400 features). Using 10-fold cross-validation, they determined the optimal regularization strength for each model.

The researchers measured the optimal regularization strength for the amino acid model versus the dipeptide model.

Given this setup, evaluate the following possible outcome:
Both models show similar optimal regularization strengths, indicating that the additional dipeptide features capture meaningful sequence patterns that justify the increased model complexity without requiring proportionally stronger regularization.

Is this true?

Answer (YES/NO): NO